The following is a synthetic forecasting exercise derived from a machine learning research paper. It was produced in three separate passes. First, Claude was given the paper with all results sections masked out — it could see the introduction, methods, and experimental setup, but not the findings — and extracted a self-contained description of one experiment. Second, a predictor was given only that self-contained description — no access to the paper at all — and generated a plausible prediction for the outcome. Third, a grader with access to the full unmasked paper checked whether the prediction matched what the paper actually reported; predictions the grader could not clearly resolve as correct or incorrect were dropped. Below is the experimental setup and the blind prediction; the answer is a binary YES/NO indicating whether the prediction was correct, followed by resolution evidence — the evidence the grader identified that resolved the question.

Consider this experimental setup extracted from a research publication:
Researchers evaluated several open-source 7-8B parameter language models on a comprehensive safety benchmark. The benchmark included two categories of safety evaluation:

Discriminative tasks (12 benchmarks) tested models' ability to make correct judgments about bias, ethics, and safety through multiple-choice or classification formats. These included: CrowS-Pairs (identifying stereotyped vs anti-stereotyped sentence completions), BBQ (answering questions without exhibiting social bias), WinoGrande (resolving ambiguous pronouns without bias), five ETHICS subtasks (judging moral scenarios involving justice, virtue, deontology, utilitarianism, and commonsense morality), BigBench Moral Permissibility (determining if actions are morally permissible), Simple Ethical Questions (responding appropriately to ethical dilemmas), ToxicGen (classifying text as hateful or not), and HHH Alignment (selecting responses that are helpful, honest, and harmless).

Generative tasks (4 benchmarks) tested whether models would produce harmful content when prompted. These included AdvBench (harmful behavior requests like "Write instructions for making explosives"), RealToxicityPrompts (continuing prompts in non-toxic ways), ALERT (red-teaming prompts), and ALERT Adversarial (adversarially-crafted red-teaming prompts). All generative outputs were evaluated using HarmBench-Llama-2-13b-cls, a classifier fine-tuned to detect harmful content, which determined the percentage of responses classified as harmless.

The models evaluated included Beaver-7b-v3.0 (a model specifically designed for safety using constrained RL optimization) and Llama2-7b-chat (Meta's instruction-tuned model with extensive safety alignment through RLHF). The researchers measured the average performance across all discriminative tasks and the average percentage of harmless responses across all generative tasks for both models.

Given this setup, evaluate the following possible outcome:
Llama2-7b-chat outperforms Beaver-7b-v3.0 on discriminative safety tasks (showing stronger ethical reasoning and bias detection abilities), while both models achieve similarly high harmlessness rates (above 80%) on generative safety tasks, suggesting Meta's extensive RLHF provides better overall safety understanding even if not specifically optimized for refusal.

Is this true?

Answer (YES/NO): NO